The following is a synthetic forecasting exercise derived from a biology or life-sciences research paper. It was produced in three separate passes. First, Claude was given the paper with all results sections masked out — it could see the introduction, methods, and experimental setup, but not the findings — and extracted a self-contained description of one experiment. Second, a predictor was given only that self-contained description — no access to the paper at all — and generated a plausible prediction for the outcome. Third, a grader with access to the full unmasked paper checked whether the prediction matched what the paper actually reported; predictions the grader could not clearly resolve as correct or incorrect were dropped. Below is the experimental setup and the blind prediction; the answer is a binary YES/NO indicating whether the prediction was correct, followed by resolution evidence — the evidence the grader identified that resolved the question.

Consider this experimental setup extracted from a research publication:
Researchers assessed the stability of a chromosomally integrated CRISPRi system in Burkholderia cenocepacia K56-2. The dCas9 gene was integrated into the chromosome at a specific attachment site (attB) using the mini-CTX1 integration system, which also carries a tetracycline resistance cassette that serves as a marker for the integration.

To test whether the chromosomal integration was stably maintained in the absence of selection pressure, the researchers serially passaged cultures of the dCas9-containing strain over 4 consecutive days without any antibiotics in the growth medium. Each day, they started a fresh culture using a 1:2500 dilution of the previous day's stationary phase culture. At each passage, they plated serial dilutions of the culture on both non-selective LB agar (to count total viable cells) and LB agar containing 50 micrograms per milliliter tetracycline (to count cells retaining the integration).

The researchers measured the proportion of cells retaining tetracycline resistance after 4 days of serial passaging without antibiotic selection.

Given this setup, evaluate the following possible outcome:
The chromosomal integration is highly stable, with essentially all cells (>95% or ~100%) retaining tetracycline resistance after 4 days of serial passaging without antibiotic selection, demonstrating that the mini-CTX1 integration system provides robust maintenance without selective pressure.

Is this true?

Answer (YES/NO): YES